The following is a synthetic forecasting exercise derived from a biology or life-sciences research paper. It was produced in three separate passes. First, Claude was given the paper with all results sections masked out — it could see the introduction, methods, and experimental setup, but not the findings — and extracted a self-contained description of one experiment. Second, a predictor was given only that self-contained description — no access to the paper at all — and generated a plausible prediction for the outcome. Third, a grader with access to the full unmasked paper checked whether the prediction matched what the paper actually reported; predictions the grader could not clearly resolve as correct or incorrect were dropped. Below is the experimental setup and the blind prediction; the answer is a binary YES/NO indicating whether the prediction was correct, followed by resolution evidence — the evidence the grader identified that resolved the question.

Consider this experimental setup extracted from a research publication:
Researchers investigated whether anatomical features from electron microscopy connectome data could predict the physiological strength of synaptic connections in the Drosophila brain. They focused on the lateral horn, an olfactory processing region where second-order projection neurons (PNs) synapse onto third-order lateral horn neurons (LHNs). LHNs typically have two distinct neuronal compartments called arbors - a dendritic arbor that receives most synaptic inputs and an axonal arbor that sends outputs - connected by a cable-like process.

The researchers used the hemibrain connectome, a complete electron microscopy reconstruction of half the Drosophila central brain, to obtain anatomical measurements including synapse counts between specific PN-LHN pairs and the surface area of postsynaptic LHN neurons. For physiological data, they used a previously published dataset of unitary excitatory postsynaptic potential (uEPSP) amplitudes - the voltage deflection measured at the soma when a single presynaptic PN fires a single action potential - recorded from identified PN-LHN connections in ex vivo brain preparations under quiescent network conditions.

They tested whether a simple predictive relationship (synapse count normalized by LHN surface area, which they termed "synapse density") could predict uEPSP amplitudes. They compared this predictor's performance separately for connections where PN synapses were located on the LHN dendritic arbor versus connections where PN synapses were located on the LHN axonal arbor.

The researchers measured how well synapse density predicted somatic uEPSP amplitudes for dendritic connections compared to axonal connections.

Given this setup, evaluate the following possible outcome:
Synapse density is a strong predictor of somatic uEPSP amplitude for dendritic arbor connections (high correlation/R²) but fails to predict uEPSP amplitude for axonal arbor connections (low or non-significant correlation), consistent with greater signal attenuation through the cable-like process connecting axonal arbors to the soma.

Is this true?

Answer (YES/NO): YES